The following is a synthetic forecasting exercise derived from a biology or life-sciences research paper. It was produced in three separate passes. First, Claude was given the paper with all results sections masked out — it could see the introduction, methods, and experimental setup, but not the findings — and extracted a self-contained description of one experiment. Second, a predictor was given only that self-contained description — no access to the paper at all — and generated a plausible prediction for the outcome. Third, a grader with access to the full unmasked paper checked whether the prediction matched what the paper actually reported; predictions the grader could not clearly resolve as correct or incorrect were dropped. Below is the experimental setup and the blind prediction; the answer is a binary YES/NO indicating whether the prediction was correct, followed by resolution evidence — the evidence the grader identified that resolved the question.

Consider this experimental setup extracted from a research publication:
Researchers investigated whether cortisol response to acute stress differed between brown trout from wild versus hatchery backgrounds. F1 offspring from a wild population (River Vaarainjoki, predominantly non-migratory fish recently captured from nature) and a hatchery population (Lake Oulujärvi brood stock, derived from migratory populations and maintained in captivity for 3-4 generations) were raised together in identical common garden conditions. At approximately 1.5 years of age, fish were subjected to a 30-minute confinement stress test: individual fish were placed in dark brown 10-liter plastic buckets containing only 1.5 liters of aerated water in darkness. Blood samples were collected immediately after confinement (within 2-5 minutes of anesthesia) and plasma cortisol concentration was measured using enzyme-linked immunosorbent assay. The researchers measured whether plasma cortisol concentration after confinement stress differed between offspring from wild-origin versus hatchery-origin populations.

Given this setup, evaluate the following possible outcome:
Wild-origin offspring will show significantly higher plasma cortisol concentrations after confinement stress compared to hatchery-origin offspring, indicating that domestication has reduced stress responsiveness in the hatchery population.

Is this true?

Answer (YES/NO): NO